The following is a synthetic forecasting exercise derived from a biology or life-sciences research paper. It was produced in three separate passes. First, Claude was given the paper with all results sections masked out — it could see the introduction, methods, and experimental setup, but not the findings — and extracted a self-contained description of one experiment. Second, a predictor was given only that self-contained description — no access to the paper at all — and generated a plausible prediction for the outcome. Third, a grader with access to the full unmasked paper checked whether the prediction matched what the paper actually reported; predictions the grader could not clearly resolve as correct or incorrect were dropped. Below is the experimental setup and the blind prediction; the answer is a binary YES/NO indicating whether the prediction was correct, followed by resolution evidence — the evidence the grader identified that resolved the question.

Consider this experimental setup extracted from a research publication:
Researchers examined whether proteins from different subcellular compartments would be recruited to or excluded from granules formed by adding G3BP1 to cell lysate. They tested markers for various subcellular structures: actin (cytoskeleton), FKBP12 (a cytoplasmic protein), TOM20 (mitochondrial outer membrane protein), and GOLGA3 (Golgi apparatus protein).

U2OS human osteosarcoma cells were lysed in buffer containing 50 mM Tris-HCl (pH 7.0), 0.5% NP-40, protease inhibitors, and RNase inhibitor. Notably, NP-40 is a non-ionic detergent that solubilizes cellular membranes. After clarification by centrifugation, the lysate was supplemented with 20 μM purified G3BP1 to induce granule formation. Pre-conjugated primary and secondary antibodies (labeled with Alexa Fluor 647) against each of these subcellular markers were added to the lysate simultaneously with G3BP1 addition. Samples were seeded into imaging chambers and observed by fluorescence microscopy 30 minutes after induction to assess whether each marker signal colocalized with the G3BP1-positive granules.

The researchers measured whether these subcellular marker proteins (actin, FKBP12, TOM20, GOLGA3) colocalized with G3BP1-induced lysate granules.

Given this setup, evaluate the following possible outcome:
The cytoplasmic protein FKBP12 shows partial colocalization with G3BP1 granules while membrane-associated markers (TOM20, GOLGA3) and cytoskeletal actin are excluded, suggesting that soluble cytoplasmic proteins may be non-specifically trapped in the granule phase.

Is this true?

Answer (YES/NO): NO